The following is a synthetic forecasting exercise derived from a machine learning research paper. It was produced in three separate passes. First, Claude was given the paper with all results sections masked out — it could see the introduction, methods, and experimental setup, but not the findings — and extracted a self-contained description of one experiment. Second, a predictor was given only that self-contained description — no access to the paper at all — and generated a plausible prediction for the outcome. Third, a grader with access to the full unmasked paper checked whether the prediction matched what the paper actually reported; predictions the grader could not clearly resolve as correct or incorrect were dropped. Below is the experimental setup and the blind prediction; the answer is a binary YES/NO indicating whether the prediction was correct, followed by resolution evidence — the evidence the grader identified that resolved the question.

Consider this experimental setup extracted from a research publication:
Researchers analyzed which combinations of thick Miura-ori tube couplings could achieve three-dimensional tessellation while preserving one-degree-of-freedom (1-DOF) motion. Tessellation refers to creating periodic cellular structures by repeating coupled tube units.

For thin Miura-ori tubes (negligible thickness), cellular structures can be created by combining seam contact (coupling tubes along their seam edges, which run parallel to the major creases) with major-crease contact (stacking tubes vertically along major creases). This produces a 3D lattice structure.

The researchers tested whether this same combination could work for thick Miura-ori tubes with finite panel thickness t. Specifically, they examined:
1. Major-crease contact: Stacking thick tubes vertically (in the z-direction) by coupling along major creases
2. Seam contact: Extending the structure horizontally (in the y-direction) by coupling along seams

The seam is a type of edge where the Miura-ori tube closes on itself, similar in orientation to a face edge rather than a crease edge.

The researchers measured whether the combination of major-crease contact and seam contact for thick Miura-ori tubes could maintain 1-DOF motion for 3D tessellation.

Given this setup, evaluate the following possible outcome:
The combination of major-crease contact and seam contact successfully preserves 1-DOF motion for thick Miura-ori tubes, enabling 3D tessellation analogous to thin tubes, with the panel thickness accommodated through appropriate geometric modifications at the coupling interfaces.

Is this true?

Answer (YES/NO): NO